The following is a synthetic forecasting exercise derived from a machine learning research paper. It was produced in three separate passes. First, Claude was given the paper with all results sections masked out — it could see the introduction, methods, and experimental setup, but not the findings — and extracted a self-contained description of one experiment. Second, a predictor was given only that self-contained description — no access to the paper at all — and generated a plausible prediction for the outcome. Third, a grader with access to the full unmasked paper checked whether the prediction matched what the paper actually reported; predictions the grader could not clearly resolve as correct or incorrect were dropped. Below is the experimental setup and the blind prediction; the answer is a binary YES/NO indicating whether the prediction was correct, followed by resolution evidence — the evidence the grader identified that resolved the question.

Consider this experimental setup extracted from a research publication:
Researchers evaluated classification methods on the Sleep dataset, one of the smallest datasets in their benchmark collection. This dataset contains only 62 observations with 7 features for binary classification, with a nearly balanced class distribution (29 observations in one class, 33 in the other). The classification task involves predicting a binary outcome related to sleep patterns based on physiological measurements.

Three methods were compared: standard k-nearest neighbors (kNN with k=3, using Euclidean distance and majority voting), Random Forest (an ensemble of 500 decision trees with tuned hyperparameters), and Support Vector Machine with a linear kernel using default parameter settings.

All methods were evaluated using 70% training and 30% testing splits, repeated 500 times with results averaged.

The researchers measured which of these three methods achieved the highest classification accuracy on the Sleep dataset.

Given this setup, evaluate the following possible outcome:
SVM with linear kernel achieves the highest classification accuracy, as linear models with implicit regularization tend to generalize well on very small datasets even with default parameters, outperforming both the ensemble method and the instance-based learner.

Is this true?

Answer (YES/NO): NO